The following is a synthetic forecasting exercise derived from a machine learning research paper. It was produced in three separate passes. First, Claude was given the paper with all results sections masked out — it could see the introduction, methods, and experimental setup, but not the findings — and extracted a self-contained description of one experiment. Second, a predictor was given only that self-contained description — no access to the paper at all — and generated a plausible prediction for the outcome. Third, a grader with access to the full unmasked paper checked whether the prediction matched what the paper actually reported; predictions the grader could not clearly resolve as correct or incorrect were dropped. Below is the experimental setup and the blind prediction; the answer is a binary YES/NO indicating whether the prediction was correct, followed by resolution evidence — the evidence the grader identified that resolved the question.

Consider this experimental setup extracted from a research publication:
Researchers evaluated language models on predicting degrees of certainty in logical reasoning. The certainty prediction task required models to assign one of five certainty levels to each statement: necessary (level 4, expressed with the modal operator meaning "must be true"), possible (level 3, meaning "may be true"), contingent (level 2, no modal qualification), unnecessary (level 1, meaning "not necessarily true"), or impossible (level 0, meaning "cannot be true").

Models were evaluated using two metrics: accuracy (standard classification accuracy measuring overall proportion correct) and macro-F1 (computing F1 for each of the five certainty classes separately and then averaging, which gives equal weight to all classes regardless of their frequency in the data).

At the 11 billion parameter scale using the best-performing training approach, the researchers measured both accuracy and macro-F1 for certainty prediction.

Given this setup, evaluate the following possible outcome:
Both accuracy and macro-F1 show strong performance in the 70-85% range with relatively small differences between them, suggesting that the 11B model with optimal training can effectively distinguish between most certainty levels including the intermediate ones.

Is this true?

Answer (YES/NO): NO